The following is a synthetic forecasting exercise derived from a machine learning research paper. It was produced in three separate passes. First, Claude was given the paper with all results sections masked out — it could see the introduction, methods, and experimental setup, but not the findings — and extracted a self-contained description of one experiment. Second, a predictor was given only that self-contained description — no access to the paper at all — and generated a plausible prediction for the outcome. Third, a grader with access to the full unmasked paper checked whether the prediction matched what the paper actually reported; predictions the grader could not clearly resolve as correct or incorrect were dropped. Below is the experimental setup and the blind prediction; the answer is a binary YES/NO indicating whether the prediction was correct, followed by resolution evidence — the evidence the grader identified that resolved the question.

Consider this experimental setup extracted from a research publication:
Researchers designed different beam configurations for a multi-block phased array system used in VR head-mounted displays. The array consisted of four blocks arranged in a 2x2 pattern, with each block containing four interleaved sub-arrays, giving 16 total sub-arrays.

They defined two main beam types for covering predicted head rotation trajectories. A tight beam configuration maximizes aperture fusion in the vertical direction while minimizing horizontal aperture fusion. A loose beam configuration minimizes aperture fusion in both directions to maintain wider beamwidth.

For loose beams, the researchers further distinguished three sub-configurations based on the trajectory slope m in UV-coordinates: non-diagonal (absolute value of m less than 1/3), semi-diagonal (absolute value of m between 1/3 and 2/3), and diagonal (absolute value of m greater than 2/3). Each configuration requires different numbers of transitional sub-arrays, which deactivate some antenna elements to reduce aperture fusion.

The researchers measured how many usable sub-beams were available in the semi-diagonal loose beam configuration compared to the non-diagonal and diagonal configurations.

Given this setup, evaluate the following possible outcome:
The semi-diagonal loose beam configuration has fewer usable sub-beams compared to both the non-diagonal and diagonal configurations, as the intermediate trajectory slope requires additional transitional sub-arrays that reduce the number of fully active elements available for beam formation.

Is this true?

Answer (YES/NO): YES